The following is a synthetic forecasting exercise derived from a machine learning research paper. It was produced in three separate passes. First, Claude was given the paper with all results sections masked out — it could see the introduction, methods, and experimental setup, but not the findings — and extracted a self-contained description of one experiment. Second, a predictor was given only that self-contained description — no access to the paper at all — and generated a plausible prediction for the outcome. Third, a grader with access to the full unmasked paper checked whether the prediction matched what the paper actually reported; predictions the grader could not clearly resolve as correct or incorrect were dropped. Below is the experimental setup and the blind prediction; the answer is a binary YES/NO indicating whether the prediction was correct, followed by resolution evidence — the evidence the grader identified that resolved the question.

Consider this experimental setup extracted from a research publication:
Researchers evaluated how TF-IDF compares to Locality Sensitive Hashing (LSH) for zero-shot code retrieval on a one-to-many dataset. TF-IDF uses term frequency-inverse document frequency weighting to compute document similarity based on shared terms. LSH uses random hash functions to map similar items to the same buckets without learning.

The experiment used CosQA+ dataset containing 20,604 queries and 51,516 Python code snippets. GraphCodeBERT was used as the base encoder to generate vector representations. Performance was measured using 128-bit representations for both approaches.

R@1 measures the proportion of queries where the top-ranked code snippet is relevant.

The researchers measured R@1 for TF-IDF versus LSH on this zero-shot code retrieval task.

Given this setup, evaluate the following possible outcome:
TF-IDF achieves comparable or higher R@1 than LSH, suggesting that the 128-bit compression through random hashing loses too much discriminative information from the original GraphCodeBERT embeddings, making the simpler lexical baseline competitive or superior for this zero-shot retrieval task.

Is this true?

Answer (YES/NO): NO